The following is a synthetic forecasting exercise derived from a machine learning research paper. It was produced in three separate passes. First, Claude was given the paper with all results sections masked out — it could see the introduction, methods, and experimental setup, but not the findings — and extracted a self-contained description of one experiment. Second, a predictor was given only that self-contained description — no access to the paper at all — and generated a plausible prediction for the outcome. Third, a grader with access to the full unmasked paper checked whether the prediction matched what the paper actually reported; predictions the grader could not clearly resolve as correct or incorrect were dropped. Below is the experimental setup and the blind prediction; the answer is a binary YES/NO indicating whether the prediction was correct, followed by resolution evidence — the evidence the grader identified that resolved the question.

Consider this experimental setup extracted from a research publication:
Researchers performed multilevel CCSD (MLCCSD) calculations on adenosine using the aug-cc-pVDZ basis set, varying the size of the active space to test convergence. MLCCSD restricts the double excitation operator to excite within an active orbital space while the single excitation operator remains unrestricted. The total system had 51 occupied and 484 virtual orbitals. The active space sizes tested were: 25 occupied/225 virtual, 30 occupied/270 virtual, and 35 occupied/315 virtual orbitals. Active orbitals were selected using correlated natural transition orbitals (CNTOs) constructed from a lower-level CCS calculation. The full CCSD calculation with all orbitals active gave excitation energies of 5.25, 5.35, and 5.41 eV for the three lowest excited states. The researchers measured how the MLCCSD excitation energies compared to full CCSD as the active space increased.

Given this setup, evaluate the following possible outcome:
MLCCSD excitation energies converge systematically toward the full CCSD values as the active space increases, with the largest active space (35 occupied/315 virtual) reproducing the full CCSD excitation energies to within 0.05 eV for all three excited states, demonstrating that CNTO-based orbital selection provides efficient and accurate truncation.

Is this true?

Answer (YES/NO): YES